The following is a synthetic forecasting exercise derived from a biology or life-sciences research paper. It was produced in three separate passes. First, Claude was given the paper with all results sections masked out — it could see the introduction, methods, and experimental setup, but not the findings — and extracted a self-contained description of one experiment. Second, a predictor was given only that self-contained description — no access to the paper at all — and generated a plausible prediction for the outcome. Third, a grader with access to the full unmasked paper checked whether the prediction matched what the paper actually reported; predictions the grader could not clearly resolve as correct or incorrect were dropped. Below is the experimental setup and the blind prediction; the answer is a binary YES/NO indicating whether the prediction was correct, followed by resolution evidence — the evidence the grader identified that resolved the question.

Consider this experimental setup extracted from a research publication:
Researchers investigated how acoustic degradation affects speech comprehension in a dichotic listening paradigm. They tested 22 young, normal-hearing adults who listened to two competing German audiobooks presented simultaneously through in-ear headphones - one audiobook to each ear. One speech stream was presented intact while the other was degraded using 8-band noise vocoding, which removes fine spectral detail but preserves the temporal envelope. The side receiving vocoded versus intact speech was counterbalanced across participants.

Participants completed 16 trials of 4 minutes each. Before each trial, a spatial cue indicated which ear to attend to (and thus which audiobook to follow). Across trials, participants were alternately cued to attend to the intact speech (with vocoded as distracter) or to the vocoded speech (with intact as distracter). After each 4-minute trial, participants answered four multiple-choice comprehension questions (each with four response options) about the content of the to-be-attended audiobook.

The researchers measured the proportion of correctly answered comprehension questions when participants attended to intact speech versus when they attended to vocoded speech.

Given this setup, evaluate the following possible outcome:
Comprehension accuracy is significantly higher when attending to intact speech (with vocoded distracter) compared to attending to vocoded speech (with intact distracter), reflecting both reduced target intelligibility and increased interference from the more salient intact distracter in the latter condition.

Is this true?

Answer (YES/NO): YES